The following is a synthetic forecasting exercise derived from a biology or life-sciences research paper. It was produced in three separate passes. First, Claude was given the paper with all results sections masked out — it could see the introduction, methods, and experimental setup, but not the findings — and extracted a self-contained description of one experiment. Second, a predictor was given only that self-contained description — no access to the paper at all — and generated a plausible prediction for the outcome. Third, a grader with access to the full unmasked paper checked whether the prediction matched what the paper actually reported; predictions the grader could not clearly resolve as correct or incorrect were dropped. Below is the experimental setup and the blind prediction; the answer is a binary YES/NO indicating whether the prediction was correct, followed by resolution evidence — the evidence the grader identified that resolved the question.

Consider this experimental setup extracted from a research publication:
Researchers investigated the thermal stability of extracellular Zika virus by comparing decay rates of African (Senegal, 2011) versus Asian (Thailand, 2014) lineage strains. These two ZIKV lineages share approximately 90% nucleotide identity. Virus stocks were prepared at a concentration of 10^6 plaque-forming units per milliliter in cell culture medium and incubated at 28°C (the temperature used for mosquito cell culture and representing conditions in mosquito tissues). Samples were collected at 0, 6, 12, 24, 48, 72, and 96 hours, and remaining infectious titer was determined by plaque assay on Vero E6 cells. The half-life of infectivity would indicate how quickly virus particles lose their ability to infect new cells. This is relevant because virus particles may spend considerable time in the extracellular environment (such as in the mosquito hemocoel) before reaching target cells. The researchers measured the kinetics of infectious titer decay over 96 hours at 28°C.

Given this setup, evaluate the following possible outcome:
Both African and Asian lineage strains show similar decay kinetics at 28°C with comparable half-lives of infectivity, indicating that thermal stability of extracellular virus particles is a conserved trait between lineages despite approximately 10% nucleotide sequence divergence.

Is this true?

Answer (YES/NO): YES